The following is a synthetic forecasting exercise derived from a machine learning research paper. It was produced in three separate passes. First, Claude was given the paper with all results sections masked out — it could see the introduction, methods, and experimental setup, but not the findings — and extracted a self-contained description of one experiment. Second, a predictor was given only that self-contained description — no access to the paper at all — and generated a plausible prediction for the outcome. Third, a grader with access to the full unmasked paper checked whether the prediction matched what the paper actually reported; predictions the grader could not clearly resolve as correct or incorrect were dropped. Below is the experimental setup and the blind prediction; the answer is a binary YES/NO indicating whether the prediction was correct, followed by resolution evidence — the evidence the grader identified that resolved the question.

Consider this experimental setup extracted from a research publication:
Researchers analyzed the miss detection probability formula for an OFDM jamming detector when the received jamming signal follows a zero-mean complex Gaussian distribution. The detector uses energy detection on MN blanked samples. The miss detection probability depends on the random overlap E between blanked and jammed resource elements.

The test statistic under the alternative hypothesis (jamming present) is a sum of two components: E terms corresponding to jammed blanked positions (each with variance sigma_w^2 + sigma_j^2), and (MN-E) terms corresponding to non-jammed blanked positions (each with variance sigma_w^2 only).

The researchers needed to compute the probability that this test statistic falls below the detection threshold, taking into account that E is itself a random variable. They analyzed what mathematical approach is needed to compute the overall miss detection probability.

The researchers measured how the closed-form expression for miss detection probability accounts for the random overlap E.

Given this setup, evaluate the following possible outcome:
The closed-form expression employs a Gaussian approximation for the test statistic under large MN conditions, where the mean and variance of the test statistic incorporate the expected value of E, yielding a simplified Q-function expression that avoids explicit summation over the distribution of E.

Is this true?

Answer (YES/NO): NO